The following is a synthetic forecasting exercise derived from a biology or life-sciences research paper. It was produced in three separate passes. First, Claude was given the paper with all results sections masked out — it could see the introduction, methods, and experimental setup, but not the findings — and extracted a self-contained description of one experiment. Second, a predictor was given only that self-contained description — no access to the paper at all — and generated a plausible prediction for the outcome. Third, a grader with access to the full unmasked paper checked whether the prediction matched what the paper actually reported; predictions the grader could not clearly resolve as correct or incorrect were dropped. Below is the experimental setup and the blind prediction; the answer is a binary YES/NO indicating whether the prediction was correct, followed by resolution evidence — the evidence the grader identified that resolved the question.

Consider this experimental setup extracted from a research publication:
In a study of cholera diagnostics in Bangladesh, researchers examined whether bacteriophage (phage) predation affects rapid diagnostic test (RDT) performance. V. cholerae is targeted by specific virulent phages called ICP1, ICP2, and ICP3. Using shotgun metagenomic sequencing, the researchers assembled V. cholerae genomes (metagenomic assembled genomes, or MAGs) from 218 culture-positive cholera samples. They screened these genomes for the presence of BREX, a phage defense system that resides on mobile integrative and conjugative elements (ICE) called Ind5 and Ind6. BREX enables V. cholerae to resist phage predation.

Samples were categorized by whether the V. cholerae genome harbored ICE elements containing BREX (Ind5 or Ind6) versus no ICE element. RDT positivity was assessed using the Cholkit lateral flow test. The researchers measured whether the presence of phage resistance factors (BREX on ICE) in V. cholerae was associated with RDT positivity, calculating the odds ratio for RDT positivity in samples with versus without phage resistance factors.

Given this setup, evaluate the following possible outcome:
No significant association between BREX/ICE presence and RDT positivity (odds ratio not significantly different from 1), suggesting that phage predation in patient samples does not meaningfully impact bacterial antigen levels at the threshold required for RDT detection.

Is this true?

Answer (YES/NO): NO